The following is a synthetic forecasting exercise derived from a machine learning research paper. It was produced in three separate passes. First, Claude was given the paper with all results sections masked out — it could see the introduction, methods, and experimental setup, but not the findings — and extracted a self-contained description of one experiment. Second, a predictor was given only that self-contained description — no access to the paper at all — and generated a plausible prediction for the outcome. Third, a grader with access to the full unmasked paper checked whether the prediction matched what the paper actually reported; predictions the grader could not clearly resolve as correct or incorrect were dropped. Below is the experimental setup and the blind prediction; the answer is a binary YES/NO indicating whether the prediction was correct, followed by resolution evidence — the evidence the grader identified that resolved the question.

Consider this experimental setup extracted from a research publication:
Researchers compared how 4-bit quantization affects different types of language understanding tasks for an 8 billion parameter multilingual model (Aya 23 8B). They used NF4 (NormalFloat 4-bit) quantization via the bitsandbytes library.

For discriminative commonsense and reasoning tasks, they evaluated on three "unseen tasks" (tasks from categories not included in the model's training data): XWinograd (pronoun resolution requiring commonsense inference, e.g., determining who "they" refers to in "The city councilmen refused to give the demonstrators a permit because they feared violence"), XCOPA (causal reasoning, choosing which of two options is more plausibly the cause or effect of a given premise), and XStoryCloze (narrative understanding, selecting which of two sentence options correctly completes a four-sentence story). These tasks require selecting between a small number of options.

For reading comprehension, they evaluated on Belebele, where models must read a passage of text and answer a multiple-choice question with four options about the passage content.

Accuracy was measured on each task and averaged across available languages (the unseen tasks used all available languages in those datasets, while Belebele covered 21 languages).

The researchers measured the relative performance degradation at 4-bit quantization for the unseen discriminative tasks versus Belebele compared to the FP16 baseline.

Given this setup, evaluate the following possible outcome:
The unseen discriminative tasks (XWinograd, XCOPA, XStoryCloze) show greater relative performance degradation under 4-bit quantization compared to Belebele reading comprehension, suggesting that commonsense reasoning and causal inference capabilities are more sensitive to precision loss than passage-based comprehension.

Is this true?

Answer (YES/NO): NO